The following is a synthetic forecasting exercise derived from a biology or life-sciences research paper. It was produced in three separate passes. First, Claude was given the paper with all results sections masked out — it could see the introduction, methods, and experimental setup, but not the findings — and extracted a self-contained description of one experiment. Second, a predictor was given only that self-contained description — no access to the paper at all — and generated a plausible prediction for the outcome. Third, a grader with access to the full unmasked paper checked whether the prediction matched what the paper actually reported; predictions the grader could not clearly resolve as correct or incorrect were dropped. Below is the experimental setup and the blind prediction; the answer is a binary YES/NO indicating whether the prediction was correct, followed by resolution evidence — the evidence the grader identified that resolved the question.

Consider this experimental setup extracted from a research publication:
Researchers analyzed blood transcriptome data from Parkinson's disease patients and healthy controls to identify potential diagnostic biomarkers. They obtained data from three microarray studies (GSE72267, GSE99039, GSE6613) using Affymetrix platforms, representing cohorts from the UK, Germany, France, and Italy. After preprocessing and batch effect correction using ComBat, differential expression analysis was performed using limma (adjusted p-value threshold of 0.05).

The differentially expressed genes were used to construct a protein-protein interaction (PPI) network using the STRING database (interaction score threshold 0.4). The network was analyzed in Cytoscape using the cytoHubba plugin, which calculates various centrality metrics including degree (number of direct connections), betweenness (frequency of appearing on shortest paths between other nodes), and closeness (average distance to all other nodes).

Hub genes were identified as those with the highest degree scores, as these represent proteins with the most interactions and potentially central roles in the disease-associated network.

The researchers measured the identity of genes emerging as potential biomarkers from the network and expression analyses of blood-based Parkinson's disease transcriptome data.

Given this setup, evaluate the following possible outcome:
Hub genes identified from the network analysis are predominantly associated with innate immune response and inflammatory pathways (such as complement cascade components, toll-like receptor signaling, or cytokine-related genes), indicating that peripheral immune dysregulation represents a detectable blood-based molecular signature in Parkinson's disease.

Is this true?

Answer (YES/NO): NO